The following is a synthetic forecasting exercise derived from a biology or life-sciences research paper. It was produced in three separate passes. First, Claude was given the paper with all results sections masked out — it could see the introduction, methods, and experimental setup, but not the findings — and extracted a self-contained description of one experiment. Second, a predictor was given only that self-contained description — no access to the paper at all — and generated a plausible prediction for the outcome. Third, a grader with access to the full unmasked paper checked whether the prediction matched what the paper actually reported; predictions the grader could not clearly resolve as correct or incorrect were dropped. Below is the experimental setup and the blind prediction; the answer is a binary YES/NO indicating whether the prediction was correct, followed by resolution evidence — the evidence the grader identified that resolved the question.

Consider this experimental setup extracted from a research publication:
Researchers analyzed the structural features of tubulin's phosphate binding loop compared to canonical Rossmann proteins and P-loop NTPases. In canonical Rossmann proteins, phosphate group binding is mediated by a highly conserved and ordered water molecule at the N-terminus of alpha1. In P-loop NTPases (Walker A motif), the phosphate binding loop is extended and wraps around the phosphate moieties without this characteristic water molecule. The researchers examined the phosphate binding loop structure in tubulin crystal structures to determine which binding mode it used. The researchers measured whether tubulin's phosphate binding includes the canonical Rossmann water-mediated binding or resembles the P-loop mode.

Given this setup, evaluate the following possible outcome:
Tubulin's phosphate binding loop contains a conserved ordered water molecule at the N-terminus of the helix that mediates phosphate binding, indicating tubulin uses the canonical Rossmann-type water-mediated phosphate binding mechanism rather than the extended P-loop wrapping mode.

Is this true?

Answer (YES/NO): YES